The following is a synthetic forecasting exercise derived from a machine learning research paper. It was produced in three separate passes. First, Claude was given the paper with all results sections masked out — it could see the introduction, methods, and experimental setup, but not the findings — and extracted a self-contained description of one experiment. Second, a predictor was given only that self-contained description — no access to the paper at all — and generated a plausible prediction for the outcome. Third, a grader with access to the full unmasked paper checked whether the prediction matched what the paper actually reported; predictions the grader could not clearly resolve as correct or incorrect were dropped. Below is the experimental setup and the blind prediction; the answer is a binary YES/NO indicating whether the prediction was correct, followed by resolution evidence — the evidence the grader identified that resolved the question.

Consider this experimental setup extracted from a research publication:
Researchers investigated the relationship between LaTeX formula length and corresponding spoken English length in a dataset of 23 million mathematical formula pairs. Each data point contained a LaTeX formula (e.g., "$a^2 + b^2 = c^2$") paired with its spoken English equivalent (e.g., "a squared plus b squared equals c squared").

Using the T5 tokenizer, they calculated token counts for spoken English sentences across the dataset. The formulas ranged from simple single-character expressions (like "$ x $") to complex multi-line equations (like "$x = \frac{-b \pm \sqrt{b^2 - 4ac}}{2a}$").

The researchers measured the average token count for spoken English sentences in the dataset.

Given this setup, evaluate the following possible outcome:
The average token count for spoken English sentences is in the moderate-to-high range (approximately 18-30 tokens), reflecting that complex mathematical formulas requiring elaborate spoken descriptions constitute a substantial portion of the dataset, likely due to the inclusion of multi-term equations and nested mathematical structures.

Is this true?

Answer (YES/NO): NO